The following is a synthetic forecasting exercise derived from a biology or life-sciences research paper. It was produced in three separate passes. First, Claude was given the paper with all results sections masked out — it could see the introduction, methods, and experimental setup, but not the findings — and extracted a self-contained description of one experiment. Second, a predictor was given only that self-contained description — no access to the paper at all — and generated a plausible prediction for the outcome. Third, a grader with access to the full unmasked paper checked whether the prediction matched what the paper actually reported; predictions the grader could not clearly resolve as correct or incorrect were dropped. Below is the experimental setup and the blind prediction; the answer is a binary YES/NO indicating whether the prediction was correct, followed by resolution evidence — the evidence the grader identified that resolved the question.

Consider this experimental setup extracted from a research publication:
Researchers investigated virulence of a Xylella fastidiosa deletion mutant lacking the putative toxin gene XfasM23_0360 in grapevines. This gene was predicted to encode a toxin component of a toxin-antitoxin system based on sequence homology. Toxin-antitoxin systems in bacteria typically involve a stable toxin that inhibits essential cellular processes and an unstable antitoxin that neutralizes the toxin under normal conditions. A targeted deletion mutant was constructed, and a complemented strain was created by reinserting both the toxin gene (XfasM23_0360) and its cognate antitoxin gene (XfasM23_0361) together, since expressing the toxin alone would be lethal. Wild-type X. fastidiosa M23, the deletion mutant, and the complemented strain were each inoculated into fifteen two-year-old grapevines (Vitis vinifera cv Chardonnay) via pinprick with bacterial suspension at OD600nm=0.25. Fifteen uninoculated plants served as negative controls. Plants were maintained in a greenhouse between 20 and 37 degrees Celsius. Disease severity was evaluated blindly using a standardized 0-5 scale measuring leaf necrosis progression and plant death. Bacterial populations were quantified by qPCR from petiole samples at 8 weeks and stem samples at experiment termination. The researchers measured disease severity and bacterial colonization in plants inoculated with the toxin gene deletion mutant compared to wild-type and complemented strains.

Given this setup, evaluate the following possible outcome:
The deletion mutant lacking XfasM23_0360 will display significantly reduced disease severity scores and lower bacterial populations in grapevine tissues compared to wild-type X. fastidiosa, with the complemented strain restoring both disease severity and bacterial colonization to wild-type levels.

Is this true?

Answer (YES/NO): NO